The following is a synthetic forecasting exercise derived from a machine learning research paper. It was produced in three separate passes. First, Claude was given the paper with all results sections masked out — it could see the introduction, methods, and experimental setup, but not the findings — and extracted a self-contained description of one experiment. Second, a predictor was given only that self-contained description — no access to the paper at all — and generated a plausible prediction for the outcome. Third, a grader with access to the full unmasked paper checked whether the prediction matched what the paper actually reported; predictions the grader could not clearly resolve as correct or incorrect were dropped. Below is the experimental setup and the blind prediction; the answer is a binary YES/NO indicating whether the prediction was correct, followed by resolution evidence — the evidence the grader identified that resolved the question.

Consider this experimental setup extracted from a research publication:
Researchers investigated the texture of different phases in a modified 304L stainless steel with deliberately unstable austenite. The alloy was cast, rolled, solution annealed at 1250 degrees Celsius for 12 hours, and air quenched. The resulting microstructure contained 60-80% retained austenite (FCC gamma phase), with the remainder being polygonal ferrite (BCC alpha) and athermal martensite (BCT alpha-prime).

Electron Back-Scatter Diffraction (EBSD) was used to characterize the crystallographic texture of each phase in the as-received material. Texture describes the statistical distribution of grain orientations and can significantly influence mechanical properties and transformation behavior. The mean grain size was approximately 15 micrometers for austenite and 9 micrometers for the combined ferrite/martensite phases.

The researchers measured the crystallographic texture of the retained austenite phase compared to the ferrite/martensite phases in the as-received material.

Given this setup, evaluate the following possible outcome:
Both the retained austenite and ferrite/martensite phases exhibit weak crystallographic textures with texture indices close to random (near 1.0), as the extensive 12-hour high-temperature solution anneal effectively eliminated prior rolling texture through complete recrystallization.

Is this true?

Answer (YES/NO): NO